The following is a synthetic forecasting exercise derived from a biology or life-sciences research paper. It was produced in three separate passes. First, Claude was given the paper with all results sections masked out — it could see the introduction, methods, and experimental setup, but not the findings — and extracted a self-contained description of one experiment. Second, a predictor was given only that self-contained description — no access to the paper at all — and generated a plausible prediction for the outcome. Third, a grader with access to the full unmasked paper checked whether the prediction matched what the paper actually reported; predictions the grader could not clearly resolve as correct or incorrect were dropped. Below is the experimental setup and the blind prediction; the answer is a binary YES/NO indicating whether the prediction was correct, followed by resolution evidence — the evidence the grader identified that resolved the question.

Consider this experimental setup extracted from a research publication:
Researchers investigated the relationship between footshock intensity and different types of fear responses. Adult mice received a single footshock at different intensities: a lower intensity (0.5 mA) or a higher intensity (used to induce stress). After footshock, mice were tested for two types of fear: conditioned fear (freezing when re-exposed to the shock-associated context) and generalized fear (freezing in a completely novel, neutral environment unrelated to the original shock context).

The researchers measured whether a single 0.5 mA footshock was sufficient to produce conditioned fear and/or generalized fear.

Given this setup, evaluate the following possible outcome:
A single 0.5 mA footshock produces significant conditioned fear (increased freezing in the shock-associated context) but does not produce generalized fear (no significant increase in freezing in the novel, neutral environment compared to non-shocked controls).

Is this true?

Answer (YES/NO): YES